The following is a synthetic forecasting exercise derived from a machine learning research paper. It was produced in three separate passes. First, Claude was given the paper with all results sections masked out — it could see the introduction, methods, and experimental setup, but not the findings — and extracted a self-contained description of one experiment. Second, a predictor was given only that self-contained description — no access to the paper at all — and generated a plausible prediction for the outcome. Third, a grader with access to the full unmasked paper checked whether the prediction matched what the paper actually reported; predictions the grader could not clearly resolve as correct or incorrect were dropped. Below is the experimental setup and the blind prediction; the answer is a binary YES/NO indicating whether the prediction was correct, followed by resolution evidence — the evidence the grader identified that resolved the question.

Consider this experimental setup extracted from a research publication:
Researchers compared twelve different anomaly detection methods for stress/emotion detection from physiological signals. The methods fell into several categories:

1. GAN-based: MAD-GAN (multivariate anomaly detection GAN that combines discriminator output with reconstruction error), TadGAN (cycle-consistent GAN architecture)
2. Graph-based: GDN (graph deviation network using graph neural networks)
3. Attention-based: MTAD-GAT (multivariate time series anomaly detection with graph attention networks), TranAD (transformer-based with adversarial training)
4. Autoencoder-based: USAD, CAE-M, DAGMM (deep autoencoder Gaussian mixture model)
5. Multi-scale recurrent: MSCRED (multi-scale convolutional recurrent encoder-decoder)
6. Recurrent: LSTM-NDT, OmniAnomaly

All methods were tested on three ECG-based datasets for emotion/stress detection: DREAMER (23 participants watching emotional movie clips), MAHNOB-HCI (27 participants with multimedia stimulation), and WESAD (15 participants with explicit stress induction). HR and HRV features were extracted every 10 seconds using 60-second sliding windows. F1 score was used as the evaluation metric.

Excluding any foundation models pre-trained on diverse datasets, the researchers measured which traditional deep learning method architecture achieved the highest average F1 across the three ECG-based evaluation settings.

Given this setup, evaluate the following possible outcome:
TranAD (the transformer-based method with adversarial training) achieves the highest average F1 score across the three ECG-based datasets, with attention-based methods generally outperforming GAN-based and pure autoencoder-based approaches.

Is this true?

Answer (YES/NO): NO